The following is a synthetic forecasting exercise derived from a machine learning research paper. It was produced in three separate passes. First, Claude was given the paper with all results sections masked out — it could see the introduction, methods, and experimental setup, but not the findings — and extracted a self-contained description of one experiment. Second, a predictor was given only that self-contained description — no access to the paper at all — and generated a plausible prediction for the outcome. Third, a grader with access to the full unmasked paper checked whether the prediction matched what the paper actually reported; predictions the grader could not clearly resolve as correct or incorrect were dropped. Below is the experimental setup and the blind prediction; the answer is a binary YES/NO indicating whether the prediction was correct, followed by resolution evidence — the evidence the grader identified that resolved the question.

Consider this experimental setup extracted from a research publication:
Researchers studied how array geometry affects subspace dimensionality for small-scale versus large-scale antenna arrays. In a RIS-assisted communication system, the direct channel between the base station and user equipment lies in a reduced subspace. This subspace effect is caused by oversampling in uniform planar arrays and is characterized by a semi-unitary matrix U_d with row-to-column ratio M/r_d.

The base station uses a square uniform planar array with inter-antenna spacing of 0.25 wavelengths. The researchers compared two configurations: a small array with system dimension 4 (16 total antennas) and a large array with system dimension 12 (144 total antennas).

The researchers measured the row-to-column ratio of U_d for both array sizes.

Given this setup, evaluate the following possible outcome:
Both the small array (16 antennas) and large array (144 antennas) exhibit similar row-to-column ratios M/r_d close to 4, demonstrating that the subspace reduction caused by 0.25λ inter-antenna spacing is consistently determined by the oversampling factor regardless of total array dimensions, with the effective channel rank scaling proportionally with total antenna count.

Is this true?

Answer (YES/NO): NO